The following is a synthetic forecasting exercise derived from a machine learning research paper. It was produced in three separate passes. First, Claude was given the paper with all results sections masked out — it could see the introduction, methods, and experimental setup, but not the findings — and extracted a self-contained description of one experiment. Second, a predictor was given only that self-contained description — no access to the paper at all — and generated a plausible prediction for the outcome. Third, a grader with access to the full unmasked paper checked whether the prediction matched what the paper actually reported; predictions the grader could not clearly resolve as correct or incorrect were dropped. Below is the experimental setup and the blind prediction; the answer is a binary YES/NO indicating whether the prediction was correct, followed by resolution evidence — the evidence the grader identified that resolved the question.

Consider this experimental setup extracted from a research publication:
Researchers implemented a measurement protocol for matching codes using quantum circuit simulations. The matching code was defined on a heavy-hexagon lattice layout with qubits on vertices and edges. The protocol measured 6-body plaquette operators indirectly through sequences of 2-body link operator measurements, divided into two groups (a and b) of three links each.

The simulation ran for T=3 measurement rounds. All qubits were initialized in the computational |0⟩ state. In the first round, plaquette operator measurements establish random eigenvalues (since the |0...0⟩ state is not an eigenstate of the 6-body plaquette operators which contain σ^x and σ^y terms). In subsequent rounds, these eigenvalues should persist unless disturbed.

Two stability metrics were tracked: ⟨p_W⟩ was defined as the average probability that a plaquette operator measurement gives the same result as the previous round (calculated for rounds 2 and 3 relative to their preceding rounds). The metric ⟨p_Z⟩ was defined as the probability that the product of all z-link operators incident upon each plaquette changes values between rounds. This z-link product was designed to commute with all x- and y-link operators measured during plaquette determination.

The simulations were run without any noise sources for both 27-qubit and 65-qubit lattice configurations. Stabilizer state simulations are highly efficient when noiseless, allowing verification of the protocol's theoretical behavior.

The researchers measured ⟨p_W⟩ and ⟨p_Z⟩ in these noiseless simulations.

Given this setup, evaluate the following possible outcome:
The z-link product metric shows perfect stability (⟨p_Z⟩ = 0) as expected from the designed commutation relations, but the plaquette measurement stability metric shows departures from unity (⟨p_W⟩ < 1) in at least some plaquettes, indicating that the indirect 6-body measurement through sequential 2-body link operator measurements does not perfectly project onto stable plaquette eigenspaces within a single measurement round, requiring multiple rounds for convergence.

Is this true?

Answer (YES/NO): NO